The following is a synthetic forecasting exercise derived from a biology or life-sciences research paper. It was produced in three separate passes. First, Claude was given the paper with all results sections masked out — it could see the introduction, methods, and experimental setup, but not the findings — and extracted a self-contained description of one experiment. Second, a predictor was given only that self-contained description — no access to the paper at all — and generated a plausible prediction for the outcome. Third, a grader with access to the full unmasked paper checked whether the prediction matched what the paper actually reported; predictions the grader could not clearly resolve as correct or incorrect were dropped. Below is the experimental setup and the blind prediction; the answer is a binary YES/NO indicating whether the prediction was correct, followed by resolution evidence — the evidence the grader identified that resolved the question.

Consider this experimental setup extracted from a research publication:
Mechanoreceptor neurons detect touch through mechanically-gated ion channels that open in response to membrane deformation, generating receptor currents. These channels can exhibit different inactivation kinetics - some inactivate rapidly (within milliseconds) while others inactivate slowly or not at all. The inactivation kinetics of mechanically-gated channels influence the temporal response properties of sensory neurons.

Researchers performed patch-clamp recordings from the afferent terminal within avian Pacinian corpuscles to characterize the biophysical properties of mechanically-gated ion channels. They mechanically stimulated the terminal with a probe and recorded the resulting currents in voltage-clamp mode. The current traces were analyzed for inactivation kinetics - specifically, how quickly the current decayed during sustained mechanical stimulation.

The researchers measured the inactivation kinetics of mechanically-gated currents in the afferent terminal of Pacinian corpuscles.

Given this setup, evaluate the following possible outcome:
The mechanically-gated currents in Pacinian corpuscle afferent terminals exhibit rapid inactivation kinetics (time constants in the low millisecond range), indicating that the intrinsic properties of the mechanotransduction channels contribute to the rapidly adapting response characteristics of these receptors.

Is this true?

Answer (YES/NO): YES